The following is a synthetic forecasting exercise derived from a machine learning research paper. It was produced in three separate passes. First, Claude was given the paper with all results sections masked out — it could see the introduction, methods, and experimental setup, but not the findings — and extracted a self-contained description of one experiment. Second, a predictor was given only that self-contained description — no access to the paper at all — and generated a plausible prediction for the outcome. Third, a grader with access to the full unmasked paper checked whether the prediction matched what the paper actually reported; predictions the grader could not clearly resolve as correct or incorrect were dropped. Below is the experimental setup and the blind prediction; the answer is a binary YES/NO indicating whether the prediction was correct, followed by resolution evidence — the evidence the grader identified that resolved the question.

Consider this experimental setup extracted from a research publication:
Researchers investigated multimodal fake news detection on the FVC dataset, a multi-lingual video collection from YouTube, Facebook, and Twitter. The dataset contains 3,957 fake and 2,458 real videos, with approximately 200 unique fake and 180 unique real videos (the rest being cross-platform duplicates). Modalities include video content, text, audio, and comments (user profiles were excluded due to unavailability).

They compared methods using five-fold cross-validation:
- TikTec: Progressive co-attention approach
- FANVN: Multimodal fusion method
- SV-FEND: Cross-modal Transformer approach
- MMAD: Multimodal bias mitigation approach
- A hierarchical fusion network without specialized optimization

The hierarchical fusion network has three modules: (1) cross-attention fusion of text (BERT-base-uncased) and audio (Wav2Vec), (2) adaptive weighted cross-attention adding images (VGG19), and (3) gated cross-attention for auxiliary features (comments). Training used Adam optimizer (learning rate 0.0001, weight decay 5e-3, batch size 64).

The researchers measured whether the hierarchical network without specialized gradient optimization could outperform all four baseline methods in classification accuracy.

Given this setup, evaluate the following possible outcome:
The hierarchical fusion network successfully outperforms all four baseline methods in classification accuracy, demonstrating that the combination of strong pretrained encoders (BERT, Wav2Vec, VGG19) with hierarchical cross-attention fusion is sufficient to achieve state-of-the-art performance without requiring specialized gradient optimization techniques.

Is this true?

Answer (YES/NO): YES